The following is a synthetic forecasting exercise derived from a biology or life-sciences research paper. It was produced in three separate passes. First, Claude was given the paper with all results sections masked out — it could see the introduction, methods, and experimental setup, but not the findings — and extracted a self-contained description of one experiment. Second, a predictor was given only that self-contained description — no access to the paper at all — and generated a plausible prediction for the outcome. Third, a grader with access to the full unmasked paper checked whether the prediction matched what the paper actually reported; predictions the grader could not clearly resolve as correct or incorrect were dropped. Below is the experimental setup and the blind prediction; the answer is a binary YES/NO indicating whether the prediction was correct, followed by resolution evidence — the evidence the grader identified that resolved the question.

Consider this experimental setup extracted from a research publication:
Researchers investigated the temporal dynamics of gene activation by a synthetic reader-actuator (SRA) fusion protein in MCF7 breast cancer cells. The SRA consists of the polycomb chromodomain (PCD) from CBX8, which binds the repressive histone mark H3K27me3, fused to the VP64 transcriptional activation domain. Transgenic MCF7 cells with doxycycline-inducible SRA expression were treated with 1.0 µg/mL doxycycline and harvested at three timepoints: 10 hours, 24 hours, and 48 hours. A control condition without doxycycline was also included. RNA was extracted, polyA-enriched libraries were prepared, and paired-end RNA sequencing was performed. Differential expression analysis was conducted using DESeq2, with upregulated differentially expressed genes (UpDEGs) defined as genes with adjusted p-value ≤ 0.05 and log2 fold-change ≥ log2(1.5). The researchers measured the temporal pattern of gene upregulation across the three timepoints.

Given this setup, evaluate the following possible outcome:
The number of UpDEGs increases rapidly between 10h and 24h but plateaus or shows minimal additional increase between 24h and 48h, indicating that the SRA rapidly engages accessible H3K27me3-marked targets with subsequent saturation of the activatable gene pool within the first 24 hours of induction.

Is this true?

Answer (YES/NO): NO